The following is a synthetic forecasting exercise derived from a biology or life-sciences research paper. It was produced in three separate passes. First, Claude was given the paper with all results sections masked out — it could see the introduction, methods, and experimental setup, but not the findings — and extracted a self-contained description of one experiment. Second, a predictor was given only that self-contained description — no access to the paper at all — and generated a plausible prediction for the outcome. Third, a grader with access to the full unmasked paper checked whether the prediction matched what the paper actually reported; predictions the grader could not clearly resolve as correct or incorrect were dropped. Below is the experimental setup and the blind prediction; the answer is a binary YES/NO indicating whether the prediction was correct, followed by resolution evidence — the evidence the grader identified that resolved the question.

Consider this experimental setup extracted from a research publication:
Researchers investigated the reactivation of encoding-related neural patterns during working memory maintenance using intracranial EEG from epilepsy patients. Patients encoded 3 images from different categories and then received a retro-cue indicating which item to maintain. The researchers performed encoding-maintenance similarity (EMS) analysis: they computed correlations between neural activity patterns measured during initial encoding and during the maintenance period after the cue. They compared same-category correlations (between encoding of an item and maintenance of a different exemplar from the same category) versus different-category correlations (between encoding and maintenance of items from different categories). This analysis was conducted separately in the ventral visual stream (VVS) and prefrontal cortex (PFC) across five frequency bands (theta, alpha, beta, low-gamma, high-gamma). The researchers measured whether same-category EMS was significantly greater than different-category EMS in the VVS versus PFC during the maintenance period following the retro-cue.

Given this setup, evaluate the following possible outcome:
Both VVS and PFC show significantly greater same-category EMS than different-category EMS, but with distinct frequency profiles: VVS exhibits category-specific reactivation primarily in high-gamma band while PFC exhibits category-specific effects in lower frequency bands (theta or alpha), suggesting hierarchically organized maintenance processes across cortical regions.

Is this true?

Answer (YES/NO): NO